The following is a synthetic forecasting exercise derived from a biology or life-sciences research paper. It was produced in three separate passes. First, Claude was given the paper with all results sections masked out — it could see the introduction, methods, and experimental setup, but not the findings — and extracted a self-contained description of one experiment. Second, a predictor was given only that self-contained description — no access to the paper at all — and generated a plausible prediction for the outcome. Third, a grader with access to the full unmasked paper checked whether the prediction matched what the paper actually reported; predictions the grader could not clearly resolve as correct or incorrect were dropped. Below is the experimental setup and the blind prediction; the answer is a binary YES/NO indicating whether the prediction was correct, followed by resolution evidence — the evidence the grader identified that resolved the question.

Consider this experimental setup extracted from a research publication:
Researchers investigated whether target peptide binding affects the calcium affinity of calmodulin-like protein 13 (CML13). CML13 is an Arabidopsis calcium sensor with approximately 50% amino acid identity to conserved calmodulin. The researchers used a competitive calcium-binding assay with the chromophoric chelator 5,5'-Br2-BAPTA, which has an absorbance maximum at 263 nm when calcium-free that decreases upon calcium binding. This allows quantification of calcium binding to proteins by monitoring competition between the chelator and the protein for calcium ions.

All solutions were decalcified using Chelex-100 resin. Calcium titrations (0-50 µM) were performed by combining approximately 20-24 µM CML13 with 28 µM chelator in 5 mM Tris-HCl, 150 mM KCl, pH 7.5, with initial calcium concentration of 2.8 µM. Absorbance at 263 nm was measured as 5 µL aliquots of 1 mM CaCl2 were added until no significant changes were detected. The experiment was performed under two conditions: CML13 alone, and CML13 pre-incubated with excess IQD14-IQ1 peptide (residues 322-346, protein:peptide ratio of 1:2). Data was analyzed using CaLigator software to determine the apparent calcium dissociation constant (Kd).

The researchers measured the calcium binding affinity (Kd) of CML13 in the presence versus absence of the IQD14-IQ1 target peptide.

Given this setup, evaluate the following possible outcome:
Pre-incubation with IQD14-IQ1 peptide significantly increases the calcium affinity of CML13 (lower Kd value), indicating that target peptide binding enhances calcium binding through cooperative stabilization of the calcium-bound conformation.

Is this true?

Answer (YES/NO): NO